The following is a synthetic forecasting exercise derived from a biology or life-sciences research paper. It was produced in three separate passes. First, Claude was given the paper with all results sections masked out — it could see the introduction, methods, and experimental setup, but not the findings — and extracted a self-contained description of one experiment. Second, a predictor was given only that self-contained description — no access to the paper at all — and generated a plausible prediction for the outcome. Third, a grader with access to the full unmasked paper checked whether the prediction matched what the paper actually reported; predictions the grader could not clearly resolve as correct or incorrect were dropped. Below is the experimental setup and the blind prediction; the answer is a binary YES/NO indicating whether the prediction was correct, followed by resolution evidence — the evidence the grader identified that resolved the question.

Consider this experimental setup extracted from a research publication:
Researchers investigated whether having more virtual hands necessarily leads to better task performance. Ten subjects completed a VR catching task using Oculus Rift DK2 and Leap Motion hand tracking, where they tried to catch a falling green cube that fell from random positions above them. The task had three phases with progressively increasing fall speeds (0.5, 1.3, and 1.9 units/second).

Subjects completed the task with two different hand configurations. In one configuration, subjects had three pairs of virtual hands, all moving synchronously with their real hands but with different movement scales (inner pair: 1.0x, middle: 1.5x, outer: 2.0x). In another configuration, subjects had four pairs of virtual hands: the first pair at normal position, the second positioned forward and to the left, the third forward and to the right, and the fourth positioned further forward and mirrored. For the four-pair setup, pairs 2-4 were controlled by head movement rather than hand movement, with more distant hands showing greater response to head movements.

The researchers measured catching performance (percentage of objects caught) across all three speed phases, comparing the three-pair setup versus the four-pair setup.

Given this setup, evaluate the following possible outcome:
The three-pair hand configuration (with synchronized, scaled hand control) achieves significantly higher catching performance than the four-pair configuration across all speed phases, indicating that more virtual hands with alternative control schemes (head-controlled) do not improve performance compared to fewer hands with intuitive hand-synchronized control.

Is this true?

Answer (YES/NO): YES